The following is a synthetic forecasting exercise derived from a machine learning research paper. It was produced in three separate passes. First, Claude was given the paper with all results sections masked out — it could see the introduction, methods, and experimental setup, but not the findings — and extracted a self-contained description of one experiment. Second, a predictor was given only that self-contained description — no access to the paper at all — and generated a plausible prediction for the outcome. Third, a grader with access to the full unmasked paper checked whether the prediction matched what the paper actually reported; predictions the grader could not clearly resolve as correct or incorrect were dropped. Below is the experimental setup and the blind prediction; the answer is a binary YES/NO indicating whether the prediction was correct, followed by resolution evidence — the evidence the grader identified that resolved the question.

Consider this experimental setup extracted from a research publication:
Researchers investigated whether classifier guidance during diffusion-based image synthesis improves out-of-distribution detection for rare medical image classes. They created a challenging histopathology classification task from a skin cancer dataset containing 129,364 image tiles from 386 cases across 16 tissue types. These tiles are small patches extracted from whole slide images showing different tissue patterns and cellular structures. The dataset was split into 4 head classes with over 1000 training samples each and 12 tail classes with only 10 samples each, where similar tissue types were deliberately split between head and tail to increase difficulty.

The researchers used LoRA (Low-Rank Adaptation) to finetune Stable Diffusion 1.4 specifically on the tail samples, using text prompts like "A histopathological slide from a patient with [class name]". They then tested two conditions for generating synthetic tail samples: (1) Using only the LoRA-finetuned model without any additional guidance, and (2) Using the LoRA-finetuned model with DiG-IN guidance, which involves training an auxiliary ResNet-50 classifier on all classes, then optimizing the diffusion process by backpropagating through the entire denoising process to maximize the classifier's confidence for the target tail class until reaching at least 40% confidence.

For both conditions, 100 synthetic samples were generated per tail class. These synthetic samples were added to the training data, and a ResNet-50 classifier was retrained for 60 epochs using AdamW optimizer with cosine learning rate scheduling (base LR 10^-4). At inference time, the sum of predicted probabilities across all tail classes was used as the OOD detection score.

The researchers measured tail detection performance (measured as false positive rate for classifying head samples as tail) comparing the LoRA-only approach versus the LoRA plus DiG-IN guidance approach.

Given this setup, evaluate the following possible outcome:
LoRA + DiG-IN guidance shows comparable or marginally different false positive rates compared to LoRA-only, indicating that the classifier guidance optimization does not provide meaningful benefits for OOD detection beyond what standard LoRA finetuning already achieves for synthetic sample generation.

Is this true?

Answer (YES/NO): NO